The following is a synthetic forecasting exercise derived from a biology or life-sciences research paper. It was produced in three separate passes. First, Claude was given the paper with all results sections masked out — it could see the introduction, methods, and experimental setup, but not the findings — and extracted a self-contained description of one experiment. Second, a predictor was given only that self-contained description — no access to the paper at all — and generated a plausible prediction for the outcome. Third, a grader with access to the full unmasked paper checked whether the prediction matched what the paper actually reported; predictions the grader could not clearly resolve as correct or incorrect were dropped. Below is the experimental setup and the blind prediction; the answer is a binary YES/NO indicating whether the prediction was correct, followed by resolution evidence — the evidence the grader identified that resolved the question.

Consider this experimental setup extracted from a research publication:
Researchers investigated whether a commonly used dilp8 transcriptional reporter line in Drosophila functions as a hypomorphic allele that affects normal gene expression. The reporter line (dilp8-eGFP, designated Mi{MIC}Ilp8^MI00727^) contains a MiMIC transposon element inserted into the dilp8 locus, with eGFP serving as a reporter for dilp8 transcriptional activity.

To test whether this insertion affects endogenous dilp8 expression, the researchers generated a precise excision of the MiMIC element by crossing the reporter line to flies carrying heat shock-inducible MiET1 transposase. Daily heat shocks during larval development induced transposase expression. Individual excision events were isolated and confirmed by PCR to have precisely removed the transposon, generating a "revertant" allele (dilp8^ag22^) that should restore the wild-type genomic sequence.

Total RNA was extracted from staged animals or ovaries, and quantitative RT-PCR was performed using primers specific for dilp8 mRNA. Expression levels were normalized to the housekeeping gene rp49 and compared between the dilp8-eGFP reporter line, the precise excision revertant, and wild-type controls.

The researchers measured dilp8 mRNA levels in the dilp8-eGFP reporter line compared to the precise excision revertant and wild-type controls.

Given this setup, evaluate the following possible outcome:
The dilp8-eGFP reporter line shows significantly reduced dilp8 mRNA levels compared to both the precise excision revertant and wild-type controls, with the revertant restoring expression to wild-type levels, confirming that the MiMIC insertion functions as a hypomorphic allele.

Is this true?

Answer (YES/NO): YES